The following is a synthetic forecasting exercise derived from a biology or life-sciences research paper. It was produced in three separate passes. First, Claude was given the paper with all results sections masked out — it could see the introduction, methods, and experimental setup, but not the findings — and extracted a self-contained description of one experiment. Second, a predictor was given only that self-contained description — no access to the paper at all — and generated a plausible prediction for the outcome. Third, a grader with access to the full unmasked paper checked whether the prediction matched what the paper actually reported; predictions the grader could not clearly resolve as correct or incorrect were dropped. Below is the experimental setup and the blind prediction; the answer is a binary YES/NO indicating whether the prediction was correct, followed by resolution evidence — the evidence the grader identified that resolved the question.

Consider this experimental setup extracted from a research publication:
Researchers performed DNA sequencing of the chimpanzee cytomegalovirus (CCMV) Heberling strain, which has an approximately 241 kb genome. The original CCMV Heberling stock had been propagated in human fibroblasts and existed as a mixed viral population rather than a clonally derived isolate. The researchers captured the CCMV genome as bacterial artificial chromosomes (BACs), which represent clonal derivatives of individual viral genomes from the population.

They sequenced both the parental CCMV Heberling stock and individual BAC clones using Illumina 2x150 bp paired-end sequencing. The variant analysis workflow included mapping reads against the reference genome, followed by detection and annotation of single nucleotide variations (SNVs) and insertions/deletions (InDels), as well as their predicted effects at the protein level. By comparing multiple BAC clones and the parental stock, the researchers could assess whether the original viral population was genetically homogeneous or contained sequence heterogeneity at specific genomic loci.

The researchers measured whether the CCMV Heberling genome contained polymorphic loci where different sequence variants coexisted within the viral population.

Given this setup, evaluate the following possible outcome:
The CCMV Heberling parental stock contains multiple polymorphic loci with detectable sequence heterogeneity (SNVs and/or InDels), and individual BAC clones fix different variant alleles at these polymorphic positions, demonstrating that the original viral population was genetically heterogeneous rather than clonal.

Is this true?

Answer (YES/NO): YES